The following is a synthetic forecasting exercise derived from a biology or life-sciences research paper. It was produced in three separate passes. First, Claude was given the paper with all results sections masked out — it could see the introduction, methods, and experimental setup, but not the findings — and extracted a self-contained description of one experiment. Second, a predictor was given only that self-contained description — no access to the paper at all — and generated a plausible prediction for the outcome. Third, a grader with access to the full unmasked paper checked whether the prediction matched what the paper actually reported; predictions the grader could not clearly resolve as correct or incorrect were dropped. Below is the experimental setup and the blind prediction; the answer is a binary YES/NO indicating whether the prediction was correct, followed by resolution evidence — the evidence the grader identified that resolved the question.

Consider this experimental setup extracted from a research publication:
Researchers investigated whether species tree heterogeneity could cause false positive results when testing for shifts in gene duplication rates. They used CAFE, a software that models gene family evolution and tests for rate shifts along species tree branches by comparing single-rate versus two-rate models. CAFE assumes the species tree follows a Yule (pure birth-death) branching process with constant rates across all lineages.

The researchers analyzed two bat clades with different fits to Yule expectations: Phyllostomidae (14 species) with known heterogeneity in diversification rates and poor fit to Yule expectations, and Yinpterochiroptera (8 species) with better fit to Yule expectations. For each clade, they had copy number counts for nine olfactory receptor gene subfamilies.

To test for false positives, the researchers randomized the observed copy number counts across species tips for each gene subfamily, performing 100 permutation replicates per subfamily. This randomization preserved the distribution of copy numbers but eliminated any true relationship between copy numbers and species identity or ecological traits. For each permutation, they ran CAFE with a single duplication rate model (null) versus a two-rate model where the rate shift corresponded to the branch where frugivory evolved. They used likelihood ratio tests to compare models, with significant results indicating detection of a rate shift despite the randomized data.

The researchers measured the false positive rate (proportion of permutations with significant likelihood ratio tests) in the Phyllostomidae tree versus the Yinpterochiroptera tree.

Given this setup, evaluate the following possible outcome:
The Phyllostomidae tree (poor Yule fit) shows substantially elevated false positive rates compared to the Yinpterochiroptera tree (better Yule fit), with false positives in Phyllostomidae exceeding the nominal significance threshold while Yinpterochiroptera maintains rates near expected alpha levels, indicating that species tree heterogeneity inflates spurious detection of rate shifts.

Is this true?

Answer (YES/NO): NO